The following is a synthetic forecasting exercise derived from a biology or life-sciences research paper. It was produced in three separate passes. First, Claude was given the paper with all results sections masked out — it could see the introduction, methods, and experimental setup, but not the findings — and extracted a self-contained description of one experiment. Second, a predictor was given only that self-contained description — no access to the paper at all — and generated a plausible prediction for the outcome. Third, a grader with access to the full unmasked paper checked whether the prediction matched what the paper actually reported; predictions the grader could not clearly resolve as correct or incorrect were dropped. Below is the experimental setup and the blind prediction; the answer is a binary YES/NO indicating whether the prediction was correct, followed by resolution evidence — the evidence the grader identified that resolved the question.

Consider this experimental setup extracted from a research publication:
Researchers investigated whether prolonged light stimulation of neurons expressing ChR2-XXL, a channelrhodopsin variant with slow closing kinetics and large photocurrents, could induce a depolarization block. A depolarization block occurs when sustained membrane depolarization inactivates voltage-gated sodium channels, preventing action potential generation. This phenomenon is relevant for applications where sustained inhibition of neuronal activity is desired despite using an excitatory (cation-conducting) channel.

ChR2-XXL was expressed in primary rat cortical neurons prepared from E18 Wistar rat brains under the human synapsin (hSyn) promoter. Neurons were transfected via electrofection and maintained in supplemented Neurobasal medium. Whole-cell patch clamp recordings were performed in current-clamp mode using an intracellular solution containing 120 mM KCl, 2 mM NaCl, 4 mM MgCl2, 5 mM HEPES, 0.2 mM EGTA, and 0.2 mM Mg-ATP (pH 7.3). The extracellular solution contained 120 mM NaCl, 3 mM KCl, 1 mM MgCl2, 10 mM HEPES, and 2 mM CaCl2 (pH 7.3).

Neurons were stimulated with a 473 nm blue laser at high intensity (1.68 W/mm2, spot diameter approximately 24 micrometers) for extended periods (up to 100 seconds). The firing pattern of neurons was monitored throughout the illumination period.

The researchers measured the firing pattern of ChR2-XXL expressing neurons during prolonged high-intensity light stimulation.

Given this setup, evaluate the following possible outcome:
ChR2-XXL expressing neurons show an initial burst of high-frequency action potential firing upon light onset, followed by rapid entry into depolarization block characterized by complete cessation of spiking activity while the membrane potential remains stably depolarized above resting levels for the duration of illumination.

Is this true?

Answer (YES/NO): NO